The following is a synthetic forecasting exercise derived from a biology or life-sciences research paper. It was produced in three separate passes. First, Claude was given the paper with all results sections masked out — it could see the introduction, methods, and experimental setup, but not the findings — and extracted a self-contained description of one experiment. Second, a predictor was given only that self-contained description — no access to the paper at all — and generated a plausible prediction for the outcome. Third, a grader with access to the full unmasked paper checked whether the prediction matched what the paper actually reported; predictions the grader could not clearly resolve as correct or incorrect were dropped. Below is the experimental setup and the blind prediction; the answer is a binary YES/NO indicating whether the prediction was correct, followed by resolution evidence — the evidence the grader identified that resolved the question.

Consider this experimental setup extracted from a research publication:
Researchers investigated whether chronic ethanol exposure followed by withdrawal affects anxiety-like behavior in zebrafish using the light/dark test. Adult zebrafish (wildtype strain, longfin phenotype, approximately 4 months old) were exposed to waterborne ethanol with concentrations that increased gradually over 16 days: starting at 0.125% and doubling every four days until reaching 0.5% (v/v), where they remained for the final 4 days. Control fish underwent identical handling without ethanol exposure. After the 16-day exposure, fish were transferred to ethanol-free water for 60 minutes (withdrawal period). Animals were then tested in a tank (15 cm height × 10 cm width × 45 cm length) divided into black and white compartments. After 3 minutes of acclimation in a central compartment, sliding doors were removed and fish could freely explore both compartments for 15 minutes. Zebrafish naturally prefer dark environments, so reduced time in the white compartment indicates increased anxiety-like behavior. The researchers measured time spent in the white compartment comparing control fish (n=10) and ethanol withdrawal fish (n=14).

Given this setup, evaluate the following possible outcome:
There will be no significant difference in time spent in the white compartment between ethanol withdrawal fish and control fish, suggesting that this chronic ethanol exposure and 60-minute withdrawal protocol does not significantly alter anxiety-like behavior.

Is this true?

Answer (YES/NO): NO